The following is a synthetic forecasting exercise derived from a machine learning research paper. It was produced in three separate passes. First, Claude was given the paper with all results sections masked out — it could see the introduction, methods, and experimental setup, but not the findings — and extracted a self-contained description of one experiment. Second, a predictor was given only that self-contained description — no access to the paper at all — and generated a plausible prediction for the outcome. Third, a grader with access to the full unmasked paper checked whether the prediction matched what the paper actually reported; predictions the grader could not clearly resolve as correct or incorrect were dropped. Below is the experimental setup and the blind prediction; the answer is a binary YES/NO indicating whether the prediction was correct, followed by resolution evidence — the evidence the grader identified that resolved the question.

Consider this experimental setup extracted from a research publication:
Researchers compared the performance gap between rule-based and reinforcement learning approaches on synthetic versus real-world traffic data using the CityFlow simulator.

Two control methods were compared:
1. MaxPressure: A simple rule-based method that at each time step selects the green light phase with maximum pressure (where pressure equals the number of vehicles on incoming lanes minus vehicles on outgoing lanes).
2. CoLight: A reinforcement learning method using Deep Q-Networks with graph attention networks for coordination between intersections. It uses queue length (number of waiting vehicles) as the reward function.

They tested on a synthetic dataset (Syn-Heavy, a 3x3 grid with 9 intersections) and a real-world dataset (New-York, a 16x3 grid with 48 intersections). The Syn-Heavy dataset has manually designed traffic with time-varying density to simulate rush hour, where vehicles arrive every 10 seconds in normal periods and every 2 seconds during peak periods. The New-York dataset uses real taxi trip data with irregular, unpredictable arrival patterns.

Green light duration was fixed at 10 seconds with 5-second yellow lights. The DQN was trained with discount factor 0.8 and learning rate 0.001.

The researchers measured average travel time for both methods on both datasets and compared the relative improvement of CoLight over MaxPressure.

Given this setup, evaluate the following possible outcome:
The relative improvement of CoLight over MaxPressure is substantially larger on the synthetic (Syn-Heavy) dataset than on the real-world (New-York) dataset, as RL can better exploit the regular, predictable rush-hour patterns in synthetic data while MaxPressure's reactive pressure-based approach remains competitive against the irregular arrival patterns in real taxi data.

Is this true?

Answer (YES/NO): NO